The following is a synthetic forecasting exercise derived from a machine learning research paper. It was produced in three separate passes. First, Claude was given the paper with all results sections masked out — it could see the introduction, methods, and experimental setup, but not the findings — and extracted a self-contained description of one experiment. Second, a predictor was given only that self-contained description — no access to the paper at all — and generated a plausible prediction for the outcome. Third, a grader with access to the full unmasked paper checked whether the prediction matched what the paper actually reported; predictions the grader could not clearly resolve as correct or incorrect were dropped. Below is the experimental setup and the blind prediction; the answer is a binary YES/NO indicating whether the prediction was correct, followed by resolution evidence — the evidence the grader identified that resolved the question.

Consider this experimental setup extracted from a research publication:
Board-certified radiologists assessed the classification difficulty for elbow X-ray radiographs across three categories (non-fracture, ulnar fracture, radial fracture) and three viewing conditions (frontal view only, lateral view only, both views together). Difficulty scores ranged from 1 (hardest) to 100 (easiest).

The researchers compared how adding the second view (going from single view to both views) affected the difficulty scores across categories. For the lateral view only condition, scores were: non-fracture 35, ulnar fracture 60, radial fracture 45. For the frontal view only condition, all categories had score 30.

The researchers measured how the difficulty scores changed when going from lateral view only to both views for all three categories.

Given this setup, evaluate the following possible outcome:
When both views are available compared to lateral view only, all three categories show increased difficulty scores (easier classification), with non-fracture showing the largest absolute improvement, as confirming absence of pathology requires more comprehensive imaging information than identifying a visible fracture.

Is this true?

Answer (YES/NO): NO